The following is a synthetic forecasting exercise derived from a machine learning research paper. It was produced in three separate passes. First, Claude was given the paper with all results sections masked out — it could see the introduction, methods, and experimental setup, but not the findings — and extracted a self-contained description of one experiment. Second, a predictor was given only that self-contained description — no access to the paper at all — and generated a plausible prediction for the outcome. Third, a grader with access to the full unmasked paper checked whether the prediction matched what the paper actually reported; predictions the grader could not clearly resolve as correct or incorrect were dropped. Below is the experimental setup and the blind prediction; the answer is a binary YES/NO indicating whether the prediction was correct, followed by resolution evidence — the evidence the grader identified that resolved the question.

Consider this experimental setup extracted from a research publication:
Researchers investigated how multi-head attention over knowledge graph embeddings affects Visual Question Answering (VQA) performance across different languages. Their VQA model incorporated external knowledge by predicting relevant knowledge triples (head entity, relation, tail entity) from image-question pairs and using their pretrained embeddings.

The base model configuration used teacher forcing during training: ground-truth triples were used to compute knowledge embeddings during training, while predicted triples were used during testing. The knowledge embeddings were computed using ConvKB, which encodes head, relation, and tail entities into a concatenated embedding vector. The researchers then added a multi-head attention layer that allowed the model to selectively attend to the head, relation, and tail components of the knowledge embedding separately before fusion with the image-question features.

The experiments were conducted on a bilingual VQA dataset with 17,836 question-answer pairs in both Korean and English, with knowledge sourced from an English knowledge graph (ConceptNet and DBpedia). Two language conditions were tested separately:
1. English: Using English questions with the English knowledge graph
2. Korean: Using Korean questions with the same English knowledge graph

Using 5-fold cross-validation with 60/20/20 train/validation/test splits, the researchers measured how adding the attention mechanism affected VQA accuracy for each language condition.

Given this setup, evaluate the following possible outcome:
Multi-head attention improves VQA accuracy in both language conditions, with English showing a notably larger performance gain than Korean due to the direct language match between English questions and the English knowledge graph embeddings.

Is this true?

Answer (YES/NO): NO